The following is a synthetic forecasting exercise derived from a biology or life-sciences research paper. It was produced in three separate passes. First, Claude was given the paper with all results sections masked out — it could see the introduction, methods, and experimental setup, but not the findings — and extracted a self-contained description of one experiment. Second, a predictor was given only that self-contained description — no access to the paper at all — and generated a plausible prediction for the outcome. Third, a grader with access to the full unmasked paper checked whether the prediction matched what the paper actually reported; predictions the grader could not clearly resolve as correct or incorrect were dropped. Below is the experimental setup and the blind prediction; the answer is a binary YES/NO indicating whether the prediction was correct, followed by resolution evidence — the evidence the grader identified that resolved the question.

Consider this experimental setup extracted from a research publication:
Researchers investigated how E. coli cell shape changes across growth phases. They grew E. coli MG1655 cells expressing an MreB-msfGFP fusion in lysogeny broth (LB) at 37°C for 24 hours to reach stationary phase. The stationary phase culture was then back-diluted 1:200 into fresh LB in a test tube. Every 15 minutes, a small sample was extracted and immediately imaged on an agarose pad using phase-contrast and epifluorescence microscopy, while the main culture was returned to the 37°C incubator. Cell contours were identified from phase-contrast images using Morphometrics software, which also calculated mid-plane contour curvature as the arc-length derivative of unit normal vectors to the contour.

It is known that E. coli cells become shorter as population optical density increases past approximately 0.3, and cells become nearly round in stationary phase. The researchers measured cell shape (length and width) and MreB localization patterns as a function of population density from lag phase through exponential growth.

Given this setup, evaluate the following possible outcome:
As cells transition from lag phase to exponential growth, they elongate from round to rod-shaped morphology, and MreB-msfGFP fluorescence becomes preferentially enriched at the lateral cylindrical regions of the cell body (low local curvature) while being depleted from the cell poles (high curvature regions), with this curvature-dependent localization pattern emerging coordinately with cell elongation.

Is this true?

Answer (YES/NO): NO